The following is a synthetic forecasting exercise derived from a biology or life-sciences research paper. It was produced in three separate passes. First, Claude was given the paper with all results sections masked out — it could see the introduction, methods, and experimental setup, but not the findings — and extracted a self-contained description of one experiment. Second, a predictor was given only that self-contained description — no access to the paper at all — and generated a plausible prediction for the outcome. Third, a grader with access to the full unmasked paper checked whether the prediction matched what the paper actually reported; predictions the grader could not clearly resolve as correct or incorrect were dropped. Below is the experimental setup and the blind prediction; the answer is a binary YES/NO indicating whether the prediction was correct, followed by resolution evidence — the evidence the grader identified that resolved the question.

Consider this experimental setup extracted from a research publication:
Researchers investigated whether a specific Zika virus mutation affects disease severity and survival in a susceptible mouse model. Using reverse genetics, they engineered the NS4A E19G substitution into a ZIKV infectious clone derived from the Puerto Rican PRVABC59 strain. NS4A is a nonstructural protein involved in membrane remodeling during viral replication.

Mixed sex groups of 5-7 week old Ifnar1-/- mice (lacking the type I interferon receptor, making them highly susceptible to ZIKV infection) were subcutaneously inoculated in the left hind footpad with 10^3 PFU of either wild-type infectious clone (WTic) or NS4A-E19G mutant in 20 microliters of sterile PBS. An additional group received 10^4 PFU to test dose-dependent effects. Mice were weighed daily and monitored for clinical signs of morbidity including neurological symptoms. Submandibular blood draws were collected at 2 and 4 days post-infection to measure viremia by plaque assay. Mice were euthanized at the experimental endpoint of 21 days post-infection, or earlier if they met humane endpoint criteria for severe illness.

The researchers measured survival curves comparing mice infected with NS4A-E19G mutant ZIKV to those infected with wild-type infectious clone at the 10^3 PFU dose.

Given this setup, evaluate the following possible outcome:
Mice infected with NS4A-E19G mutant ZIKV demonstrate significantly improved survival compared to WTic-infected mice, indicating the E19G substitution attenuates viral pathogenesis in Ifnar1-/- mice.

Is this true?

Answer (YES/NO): NO